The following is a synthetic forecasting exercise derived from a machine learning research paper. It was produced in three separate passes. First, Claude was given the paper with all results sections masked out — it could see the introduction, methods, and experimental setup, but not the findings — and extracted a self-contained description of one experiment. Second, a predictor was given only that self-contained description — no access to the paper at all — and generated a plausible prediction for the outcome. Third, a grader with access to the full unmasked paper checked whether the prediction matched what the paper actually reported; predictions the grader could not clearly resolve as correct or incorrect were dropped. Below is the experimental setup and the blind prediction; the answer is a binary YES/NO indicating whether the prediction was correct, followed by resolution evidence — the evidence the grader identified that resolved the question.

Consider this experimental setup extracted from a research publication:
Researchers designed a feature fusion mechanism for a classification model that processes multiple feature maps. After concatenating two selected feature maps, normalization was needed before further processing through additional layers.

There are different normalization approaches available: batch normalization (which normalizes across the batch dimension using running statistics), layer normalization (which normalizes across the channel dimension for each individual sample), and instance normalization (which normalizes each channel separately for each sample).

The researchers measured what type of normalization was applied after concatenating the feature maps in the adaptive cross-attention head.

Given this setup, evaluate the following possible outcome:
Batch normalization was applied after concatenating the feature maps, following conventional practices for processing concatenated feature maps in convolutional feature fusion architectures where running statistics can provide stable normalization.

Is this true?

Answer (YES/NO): NO